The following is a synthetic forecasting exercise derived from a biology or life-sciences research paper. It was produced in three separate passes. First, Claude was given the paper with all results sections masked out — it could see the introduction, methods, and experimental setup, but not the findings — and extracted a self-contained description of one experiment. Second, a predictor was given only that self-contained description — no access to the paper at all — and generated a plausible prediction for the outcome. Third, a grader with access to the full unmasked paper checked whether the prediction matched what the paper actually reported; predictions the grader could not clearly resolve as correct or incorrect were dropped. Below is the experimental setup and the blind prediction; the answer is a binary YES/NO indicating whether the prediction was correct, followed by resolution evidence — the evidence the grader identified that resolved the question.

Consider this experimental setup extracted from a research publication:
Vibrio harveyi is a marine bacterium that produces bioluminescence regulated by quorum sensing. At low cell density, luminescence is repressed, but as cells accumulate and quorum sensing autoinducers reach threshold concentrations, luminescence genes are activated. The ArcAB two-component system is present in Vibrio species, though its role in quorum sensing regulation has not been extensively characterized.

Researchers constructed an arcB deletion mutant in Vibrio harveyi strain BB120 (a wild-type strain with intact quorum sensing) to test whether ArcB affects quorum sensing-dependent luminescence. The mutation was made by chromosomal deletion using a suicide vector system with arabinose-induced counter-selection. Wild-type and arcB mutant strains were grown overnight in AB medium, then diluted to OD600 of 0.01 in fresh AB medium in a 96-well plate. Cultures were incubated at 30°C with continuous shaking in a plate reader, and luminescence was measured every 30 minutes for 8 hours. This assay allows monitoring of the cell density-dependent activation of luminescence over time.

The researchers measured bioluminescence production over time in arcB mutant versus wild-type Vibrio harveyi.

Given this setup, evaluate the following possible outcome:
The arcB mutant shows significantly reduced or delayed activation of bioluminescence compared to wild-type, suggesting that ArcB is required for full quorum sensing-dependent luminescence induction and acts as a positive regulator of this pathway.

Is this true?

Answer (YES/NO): YES